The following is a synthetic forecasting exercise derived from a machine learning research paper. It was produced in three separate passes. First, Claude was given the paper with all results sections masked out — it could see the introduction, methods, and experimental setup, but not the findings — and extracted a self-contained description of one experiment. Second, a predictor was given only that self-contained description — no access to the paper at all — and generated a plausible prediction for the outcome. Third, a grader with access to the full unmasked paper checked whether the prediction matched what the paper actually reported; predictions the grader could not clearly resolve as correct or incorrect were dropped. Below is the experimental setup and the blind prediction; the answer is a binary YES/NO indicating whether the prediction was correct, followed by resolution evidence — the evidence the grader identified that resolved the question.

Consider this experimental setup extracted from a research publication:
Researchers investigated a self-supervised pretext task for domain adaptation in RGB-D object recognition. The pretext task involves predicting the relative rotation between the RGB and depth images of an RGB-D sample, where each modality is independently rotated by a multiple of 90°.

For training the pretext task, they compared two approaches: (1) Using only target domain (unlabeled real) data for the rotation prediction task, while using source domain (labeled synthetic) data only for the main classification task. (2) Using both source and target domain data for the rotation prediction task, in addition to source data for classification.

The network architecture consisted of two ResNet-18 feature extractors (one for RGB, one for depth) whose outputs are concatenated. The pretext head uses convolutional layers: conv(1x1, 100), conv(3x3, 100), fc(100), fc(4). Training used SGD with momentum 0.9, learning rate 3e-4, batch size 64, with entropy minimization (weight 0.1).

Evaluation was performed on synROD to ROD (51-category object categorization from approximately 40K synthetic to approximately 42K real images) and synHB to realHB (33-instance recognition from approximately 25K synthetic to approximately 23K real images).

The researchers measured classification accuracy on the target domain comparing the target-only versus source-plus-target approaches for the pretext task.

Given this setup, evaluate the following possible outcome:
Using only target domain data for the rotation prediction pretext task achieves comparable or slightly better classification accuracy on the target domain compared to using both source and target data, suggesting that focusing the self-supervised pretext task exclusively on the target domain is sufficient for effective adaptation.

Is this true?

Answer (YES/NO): NO